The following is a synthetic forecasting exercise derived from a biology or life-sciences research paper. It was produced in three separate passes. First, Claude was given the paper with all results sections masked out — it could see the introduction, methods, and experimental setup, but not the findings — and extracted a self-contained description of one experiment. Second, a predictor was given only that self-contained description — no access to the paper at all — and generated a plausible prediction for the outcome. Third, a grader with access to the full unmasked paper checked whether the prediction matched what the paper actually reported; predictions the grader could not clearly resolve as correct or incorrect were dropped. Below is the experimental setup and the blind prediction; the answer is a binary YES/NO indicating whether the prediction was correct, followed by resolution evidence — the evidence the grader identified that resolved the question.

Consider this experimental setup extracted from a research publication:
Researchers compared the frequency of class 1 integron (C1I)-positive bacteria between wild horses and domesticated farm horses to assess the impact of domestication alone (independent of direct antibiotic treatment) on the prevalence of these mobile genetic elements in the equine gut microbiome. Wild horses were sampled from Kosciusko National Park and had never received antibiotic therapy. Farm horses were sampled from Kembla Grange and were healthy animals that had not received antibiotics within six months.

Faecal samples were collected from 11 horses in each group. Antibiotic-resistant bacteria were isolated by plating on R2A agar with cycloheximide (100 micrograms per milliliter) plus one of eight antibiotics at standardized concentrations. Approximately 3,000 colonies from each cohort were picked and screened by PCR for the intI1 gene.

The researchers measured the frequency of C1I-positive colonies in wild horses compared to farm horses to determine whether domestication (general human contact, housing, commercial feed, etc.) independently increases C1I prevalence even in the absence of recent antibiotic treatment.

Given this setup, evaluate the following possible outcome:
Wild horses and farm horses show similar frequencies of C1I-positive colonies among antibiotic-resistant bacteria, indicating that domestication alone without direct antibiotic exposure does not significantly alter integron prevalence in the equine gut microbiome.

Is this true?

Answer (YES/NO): NO